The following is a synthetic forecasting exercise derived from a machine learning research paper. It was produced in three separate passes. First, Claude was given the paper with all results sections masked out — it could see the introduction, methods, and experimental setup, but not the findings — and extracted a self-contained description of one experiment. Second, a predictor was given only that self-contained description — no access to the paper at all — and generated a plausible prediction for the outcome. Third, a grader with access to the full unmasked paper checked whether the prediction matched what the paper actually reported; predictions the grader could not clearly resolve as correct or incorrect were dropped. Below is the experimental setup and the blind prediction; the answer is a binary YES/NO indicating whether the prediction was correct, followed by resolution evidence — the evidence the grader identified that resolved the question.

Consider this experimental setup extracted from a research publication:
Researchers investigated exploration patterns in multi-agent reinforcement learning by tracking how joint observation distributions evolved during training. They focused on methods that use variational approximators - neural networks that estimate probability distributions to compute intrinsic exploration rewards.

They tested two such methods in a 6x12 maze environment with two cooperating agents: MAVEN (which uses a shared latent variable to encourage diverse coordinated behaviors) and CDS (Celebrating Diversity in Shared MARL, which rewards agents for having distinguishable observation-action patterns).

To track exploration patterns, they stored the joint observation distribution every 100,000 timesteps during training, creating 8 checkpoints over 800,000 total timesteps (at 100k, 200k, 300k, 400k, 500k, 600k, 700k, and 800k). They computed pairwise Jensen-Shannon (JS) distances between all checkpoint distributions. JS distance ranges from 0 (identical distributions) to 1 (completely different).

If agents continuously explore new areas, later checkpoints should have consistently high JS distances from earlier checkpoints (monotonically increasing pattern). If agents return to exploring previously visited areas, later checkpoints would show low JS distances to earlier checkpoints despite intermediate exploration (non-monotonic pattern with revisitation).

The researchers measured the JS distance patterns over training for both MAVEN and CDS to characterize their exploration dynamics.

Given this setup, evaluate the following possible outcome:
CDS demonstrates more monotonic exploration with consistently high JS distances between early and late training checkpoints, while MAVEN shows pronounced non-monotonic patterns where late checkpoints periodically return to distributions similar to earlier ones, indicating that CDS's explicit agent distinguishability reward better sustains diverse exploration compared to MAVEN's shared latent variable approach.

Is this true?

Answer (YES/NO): NO